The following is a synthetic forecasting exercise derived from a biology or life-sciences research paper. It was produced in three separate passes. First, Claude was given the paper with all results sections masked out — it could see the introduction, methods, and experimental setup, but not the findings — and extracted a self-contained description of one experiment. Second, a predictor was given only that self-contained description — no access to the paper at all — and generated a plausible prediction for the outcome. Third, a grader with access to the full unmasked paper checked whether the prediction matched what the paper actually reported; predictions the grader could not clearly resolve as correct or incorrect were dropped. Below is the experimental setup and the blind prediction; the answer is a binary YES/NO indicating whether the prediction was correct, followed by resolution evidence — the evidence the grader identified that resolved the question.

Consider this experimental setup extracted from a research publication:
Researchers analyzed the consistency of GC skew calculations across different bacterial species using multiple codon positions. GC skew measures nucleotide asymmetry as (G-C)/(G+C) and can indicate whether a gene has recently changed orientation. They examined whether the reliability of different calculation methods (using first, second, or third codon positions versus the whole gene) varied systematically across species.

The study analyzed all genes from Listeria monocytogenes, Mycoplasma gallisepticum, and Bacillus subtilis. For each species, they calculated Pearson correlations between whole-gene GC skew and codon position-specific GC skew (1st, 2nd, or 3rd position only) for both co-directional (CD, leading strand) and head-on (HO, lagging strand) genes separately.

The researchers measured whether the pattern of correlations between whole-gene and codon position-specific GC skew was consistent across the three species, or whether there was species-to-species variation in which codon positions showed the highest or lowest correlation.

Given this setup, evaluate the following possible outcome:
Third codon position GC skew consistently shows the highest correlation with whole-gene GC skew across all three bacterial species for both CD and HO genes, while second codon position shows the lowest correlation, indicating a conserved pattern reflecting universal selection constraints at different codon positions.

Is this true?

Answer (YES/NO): NO